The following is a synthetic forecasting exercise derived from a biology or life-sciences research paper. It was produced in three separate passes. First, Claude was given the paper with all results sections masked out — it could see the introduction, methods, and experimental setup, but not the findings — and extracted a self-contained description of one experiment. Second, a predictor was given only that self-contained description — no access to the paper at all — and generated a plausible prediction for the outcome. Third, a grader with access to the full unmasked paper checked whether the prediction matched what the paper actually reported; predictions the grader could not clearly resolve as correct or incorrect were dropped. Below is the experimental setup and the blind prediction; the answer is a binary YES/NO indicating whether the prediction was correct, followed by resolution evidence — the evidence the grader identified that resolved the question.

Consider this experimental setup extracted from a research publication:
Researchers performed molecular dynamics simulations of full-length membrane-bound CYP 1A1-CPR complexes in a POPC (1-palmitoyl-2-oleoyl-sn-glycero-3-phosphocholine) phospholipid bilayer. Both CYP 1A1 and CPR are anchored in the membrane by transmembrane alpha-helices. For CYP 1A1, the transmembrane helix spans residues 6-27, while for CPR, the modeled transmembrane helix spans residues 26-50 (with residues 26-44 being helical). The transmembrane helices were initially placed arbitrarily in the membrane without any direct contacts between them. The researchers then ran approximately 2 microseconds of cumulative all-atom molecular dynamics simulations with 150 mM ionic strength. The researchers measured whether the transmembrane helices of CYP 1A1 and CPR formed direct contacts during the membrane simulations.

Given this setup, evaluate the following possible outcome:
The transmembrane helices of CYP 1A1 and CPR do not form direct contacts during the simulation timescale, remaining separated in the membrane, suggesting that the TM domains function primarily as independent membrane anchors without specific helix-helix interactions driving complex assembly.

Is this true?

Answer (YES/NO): YES